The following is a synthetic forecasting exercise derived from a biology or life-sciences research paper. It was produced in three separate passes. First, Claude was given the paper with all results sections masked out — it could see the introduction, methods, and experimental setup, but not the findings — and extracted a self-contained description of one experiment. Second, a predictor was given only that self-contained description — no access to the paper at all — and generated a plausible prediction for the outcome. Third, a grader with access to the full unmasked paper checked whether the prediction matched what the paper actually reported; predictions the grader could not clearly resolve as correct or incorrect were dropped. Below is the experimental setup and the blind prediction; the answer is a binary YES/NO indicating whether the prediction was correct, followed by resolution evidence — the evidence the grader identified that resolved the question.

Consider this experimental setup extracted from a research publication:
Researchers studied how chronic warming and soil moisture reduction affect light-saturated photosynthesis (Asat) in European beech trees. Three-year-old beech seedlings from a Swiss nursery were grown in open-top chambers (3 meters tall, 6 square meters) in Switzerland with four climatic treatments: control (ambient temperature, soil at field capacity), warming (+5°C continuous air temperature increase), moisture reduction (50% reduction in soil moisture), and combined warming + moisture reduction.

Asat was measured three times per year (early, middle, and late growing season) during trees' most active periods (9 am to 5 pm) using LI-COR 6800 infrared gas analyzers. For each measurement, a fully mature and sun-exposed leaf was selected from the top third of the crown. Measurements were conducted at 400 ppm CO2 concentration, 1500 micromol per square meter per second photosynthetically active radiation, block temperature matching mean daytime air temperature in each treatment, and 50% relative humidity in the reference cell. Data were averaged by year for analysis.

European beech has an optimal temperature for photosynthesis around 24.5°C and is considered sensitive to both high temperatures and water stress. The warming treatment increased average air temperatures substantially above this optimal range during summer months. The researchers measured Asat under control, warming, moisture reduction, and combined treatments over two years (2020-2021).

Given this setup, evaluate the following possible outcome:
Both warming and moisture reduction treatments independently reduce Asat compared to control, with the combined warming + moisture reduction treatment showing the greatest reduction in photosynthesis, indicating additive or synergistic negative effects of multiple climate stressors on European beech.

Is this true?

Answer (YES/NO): NO